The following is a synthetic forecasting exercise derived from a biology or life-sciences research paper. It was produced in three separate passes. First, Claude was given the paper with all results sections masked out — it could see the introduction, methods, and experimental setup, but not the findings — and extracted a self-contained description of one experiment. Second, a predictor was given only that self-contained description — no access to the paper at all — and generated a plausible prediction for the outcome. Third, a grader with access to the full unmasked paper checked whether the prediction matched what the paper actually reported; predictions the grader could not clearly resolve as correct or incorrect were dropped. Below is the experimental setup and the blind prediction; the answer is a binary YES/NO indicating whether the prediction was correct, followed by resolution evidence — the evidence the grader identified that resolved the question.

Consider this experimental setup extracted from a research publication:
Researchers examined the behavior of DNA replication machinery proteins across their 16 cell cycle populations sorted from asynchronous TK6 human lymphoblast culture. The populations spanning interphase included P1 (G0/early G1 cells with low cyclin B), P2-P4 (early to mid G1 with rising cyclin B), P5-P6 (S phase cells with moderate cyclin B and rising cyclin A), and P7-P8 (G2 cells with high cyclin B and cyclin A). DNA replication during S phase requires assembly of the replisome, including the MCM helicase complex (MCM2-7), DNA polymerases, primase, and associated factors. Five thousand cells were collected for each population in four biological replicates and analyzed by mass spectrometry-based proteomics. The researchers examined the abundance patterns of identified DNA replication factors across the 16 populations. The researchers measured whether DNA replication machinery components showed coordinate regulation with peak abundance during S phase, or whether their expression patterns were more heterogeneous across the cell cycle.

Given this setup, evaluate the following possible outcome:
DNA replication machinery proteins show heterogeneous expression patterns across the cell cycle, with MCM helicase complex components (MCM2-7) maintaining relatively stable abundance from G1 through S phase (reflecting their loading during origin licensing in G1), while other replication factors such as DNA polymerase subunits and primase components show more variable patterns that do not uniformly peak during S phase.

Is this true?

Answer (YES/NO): NO